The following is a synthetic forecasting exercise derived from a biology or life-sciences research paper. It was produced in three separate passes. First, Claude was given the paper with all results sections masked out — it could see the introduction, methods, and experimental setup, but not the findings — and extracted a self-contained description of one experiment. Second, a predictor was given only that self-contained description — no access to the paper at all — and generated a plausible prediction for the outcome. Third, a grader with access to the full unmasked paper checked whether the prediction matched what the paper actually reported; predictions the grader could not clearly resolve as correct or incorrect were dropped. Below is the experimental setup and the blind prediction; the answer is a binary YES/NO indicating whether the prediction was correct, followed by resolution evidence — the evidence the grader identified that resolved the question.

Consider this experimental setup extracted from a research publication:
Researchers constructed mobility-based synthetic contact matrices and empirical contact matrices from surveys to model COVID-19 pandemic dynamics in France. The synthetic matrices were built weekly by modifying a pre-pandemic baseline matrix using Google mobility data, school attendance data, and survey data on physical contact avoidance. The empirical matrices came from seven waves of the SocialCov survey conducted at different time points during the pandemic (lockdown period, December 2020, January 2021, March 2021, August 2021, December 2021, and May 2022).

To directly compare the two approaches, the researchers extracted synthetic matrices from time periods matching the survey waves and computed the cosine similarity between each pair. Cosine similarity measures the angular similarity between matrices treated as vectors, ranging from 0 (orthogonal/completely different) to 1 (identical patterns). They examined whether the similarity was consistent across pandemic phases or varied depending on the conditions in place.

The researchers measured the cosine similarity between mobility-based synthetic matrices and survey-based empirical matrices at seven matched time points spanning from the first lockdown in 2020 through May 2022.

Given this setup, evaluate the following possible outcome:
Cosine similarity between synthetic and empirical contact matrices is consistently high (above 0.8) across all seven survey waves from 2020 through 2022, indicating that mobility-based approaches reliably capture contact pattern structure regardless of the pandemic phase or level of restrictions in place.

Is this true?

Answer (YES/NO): YES